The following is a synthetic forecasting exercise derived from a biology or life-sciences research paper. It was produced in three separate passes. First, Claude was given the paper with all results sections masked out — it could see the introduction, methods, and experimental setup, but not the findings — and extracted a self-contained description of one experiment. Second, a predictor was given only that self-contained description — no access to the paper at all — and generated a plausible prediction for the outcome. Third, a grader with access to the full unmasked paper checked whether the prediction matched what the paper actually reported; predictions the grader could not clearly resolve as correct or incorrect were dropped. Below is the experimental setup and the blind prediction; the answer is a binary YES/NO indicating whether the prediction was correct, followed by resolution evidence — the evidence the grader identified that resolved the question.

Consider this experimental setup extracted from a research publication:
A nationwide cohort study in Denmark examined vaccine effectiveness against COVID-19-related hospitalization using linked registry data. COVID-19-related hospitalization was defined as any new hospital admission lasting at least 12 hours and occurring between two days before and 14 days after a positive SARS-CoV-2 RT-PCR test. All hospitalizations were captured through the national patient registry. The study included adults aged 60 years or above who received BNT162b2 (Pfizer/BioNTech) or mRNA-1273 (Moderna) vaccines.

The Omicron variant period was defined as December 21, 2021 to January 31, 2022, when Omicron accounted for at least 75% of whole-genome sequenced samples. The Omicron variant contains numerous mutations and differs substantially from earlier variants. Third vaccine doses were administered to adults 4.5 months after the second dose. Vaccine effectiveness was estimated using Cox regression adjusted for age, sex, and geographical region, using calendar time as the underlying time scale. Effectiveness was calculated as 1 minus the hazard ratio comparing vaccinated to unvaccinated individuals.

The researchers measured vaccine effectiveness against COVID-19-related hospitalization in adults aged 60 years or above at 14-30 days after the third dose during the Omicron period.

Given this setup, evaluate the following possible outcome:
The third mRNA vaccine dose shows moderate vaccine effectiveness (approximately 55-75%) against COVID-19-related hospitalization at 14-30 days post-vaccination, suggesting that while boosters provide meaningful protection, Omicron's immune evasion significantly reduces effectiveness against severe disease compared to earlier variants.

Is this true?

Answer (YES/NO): NO